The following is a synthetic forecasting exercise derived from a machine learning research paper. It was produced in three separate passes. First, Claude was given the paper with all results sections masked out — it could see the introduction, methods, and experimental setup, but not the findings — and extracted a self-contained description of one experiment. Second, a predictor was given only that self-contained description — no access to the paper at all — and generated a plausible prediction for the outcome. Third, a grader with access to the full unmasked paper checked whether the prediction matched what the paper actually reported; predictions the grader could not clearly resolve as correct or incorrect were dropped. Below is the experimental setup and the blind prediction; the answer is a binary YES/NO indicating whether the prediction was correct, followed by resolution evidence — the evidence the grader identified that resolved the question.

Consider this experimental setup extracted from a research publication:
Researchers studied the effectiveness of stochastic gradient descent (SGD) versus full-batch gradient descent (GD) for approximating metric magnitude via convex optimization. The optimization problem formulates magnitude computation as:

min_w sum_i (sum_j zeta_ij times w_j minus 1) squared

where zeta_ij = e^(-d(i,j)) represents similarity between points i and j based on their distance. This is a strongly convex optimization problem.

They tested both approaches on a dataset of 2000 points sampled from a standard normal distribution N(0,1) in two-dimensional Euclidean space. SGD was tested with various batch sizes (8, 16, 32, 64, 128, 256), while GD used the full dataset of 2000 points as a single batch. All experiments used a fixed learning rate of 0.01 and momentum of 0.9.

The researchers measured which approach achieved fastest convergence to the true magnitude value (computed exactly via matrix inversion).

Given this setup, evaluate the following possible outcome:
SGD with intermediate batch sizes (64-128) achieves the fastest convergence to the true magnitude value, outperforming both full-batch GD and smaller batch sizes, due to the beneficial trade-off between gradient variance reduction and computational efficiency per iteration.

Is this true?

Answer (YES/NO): NO